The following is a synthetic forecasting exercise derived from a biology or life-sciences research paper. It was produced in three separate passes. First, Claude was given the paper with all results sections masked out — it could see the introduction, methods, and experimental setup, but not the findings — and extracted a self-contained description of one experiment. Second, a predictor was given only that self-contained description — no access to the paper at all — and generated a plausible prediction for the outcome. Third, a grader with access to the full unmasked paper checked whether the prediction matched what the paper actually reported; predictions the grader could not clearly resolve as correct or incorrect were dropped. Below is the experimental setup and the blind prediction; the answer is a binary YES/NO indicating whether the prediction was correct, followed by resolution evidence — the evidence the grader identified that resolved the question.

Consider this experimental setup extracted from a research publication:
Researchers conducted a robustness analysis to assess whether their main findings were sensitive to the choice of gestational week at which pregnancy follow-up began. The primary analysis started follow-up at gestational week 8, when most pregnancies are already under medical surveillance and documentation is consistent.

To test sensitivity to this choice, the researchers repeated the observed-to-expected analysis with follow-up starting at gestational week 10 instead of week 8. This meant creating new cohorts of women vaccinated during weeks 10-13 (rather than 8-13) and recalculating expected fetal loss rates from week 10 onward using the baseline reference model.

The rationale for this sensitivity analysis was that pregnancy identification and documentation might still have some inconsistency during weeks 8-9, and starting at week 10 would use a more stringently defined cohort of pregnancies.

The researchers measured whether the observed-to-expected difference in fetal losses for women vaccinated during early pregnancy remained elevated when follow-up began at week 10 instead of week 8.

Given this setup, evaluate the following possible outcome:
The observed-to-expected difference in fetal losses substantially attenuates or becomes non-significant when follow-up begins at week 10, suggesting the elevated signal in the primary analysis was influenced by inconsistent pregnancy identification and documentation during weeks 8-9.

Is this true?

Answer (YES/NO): NO